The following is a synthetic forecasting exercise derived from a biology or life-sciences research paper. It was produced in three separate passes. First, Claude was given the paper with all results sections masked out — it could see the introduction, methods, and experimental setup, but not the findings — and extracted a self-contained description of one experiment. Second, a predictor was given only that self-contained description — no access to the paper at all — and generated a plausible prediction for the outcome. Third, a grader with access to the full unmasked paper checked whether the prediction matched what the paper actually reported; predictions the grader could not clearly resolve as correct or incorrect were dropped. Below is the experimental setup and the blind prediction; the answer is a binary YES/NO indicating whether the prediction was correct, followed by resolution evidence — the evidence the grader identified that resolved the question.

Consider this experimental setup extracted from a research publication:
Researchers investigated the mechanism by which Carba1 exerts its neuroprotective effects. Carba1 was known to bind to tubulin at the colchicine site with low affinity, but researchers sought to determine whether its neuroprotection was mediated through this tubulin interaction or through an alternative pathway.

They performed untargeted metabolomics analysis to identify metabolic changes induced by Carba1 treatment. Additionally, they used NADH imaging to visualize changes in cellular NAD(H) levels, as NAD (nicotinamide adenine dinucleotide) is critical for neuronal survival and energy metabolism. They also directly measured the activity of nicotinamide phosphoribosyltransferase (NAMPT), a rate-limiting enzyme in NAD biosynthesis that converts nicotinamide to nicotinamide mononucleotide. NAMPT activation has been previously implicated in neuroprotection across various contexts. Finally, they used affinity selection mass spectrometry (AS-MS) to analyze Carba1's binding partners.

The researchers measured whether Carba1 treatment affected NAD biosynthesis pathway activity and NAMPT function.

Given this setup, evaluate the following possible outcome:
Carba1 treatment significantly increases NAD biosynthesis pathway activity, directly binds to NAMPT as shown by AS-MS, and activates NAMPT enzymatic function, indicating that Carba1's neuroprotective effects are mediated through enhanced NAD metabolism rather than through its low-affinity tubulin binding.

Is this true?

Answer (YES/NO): YES